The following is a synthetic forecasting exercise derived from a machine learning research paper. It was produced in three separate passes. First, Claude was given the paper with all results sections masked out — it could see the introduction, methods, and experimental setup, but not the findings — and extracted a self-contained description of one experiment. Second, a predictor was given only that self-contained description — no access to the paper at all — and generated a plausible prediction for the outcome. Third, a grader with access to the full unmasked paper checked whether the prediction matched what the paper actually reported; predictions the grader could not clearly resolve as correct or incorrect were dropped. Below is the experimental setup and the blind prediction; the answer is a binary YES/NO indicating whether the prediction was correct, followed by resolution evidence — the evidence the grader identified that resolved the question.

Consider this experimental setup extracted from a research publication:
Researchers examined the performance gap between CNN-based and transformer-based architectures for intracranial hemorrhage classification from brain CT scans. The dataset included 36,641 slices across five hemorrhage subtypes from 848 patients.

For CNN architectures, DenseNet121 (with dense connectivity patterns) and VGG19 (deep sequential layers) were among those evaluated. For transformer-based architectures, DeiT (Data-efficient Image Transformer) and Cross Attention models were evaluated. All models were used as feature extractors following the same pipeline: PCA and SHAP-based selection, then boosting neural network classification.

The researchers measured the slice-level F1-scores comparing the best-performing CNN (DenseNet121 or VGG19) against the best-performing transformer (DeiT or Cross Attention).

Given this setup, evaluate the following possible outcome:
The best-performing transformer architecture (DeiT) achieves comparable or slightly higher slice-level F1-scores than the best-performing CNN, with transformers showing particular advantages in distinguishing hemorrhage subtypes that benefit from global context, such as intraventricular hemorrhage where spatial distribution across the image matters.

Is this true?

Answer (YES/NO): NO